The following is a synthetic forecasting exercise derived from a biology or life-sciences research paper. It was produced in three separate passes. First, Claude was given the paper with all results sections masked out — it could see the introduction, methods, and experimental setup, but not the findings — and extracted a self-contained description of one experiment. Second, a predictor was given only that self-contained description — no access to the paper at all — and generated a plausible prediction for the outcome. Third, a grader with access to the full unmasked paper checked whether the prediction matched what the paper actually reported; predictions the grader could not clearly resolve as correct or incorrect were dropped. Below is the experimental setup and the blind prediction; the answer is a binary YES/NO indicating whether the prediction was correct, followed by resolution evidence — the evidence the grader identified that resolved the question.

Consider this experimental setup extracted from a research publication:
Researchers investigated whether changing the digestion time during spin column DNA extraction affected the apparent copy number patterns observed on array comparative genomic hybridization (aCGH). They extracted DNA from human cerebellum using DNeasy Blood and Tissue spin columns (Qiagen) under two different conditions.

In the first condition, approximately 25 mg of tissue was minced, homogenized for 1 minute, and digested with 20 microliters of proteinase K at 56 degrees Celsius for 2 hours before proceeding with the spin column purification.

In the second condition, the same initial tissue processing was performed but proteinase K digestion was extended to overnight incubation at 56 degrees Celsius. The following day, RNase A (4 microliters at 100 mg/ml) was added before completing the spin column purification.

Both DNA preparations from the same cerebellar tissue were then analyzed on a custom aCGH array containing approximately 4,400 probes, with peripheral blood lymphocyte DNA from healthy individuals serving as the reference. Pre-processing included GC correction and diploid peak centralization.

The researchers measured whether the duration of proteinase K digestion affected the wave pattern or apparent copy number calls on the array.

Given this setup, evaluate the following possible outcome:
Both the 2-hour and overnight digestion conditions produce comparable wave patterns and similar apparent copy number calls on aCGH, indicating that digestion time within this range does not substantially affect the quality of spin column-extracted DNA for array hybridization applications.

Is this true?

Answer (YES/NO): NO